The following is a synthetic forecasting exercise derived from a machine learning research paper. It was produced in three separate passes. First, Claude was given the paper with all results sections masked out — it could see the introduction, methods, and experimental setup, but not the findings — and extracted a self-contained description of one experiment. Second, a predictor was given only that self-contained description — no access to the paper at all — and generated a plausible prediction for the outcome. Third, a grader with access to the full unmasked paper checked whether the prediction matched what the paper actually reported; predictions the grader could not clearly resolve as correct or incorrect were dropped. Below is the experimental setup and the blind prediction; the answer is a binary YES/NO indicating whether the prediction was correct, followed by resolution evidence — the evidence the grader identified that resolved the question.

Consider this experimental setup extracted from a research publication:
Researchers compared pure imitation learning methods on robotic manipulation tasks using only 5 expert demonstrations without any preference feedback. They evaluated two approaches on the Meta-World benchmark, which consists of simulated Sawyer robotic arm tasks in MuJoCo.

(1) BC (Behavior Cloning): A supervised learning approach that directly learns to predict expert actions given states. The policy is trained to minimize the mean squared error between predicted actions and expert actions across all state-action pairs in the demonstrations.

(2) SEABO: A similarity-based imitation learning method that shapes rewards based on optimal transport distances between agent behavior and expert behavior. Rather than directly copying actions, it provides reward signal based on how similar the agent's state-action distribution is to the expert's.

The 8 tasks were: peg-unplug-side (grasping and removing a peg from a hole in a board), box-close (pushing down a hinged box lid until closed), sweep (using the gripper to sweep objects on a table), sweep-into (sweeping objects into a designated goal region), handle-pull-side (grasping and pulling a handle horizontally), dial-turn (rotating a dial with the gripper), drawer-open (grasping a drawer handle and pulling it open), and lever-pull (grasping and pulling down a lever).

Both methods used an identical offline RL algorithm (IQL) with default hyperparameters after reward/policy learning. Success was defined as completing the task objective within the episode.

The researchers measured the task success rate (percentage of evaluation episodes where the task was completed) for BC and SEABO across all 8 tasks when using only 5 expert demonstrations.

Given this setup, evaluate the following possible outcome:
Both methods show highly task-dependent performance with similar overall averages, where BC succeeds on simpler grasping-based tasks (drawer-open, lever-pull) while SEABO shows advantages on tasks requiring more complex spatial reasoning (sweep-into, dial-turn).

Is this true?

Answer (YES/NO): NO